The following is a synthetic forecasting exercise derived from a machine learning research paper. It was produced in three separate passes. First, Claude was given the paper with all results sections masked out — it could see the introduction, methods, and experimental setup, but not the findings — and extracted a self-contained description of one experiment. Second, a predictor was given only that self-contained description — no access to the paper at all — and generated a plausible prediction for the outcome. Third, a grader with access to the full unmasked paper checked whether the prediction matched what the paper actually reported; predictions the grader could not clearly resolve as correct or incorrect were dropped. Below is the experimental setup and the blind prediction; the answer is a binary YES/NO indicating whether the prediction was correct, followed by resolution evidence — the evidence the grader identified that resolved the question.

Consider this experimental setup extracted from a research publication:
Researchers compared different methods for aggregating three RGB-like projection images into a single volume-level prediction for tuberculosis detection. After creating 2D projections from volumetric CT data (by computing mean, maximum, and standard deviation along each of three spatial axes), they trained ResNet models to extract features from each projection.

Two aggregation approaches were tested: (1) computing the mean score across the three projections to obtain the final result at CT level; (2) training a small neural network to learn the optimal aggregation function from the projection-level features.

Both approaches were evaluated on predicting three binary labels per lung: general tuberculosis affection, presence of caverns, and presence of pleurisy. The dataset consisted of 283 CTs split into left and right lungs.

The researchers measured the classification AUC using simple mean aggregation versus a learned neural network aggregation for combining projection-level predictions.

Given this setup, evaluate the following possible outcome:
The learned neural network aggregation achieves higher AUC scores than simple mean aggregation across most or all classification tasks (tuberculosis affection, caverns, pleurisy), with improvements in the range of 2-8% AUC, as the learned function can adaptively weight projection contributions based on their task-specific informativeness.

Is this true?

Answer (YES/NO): NO